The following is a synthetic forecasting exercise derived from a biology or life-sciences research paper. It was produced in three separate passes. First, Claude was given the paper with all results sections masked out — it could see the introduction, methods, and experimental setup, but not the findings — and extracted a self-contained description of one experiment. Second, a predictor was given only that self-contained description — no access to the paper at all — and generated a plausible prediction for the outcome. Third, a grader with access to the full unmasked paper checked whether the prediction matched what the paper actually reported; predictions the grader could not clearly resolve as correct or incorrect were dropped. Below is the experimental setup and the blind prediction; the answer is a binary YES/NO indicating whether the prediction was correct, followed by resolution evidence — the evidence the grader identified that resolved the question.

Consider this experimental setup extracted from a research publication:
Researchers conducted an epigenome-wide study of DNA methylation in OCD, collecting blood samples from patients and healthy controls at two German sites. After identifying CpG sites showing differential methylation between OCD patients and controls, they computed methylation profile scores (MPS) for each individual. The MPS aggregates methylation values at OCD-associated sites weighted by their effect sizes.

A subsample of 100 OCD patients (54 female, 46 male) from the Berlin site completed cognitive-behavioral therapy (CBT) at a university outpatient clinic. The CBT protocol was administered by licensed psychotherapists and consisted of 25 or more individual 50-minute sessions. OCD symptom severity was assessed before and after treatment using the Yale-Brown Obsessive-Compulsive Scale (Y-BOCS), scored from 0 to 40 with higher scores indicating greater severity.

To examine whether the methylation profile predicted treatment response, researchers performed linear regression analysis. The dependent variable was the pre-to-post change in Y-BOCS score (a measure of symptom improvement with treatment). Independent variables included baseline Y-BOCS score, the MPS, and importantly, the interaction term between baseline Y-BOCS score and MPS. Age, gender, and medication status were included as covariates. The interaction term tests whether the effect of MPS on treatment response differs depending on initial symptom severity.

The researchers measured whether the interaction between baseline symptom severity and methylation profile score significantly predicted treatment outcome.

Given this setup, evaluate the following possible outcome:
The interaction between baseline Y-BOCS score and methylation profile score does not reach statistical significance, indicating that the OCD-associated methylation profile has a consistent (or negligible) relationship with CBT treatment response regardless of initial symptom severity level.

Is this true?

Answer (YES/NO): YES